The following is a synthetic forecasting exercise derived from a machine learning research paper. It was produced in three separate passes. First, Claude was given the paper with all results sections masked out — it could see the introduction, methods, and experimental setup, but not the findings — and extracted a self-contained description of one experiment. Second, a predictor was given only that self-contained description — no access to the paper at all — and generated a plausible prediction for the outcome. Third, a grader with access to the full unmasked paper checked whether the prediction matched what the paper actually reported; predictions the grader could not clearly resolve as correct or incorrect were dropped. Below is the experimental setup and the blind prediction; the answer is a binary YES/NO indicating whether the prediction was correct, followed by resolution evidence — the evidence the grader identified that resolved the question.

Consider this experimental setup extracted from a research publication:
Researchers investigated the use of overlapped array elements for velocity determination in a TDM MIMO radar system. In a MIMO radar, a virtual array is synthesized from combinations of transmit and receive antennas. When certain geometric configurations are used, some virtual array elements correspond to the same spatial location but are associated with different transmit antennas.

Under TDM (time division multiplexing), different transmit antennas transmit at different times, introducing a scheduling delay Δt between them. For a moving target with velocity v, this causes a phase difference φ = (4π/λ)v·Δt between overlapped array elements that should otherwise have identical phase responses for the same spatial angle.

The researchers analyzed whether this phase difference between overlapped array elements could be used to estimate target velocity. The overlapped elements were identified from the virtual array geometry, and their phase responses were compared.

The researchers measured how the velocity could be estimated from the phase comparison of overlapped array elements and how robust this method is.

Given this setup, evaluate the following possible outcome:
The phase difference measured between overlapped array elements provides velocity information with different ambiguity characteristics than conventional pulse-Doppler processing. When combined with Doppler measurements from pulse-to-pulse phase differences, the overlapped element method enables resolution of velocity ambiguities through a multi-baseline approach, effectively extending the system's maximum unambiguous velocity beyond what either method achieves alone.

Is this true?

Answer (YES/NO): NO